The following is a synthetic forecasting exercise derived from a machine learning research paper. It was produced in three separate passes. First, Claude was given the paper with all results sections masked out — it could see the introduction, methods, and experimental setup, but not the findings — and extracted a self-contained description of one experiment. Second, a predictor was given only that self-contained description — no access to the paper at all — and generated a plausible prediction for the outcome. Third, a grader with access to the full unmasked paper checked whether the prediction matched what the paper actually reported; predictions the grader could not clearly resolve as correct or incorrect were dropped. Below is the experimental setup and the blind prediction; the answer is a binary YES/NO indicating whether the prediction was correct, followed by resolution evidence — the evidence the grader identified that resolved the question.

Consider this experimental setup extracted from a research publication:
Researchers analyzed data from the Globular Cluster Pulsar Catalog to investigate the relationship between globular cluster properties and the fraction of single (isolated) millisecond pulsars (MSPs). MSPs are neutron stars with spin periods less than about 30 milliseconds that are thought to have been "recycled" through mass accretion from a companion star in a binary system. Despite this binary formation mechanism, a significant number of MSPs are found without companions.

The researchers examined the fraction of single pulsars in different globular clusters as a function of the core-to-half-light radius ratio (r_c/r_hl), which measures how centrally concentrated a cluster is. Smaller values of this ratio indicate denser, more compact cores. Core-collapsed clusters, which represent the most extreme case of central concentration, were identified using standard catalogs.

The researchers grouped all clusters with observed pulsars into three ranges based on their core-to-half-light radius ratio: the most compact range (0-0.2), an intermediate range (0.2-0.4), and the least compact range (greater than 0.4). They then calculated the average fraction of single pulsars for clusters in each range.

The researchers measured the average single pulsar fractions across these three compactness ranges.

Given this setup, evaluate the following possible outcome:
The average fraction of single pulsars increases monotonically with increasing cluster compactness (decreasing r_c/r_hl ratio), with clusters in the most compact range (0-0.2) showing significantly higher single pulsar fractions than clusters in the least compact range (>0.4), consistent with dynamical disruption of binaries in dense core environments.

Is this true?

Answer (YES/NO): YES